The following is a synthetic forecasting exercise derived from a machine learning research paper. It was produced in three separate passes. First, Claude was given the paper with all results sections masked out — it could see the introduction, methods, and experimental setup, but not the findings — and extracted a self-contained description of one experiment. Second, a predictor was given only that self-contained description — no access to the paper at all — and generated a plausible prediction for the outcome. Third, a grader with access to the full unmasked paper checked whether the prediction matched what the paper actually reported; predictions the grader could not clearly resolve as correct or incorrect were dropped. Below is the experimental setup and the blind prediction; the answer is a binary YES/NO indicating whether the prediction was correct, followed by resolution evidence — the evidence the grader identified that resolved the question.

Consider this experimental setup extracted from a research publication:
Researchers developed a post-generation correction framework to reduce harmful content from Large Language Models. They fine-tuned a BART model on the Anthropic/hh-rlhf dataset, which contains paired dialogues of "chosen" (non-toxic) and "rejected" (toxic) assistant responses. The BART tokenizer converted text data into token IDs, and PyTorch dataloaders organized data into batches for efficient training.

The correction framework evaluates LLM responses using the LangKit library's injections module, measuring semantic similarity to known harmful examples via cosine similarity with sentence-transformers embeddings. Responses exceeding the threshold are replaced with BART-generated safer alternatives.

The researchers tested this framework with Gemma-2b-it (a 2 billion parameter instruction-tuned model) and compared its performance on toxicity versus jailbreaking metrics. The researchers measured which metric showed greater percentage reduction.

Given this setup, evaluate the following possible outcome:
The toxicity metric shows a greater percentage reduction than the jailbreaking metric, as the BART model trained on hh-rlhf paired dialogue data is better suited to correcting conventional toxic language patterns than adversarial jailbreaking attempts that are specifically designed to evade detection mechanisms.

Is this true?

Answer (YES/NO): NO